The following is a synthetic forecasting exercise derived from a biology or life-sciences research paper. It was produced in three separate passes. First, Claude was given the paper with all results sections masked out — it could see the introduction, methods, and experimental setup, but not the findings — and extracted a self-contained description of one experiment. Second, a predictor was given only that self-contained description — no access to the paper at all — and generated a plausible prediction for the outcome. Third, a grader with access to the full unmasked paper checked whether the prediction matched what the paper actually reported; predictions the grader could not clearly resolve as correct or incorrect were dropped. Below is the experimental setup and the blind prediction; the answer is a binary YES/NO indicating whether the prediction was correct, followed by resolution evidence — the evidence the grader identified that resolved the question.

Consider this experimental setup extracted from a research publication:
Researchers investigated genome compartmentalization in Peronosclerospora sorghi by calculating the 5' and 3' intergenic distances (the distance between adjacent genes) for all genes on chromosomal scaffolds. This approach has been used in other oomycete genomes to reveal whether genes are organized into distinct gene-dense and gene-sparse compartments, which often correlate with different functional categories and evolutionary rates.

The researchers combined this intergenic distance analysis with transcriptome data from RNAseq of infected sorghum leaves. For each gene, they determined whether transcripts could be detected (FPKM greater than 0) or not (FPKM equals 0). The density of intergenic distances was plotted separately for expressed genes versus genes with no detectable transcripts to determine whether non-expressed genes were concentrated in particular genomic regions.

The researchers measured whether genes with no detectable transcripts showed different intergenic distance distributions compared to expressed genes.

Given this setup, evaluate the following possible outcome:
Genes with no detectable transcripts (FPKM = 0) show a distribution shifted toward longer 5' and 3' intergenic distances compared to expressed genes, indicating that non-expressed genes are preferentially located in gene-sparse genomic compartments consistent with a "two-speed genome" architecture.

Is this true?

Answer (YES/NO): NO